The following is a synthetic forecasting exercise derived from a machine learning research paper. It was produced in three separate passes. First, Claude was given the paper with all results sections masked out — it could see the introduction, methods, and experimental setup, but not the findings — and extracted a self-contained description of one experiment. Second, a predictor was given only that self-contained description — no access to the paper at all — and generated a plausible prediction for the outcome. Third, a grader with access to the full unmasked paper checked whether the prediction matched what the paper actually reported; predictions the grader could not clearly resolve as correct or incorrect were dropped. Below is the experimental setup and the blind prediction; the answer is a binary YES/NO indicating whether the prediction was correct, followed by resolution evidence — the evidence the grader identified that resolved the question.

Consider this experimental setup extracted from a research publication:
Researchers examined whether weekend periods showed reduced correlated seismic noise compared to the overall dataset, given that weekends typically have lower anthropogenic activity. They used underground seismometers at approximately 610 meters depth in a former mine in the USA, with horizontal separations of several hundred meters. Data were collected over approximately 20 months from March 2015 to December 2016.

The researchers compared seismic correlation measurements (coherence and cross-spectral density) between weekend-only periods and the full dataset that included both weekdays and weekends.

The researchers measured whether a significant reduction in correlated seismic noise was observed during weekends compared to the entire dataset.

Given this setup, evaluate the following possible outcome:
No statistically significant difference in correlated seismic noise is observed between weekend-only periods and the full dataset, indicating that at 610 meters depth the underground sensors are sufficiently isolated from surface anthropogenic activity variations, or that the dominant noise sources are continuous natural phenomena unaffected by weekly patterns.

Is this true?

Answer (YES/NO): YES